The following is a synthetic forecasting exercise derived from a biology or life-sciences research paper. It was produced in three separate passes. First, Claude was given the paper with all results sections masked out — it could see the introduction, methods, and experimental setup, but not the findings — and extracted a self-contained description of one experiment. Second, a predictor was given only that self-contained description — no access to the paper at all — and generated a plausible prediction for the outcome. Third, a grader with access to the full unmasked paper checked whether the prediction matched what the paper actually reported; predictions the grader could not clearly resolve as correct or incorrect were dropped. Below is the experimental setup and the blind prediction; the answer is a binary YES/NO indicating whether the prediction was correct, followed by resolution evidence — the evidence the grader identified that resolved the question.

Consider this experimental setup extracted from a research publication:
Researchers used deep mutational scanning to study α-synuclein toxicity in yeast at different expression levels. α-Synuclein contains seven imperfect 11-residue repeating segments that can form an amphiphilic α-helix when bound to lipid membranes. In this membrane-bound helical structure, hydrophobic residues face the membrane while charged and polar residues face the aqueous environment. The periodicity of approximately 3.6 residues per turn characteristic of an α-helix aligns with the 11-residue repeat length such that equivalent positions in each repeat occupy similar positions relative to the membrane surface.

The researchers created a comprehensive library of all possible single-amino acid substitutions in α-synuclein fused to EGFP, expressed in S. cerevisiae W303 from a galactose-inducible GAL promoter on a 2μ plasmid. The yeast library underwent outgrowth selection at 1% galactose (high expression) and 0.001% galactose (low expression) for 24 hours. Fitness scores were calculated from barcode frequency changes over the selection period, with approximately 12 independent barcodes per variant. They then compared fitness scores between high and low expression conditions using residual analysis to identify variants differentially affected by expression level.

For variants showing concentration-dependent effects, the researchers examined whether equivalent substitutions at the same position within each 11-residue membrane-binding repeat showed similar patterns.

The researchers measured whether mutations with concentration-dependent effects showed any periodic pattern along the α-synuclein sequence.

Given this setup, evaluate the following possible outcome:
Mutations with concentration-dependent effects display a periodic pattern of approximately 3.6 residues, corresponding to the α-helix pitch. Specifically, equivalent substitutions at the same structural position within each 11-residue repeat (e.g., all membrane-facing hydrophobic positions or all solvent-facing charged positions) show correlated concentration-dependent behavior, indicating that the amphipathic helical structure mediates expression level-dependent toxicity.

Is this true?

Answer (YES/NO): YES